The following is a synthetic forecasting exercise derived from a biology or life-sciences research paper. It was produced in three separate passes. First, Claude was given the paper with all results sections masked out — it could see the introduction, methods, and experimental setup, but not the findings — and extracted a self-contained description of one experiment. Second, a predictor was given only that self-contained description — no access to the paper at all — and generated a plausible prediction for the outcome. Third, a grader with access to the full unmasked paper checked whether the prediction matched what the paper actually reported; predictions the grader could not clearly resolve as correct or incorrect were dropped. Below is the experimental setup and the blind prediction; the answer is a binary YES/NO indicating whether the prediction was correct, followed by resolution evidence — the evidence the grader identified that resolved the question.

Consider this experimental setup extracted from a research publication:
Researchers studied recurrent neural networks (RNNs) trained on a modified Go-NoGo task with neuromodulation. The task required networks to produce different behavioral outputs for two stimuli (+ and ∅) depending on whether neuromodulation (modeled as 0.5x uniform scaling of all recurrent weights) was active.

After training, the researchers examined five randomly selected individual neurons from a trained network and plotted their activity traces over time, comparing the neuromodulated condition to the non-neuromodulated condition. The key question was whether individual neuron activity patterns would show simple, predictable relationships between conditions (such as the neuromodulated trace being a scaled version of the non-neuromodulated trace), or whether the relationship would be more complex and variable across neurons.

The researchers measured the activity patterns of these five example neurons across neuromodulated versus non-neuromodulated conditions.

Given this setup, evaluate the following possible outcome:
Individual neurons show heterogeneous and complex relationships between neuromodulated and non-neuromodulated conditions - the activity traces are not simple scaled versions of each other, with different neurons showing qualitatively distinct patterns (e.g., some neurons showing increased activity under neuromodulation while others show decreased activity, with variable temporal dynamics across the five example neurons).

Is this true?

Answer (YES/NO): YES